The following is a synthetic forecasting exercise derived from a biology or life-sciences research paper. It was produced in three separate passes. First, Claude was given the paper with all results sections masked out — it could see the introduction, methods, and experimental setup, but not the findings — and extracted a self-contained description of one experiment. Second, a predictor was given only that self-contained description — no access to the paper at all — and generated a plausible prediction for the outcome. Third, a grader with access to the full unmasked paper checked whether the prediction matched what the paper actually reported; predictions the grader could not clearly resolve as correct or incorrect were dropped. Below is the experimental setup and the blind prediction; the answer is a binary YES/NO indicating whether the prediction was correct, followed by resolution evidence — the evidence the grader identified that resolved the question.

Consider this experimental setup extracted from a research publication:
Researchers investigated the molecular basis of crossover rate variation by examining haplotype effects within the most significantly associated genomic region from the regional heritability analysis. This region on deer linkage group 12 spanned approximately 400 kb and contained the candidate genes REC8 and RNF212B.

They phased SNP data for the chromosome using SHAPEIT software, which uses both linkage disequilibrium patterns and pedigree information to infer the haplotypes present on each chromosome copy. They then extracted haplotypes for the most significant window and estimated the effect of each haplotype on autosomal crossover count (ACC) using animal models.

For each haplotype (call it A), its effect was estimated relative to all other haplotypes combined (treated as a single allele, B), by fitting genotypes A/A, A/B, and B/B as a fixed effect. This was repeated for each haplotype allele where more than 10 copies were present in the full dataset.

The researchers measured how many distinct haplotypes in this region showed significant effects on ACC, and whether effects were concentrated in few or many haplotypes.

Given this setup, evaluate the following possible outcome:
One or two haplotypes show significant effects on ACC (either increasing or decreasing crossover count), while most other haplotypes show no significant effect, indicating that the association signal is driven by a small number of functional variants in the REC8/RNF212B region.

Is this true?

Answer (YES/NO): YES